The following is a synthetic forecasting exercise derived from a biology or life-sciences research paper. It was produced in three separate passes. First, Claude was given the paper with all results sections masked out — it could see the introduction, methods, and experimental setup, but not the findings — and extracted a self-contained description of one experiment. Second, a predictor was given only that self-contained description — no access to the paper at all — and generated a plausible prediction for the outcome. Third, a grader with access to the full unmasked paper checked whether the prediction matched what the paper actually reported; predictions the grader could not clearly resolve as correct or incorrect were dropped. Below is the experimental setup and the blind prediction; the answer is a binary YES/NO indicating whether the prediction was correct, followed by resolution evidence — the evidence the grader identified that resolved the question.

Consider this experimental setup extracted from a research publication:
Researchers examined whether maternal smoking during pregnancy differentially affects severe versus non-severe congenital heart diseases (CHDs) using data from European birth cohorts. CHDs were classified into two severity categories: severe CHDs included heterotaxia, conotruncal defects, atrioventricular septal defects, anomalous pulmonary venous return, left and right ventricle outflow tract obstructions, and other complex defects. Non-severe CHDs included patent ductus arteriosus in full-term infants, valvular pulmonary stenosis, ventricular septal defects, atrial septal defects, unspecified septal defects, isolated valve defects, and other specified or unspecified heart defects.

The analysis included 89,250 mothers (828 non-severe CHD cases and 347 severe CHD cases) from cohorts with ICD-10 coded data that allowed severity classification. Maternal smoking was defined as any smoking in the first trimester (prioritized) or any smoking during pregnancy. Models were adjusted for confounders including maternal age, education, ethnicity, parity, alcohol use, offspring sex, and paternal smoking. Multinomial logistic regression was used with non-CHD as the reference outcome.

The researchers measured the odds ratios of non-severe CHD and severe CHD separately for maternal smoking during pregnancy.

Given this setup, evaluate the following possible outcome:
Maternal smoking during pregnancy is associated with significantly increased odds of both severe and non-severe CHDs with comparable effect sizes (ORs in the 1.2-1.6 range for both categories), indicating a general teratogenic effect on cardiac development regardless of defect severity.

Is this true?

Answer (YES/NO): NO